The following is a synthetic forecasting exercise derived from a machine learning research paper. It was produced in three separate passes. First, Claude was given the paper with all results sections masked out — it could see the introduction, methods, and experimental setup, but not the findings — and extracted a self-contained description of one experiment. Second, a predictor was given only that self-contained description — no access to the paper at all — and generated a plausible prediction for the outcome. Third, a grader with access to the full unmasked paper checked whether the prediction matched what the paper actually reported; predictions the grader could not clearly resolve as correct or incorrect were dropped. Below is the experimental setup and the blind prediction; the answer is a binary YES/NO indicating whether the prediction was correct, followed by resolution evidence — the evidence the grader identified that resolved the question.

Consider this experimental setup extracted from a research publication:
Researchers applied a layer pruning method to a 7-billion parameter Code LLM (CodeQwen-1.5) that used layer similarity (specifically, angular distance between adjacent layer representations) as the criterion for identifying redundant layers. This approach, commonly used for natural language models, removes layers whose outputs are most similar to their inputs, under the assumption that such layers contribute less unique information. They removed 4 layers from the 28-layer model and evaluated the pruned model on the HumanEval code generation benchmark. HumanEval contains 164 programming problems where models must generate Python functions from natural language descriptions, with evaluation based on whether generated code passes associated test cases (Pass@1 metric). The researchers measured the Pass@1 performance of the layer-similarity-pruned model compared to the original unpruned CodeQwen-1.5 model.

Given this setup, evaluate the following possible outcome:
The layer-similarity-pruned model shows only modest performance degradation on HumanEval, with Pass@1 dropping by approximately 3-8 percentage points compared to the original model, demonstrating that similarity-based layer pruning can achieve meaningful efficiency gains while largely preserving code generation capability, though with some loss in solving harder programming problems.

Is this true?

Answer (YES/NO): NO